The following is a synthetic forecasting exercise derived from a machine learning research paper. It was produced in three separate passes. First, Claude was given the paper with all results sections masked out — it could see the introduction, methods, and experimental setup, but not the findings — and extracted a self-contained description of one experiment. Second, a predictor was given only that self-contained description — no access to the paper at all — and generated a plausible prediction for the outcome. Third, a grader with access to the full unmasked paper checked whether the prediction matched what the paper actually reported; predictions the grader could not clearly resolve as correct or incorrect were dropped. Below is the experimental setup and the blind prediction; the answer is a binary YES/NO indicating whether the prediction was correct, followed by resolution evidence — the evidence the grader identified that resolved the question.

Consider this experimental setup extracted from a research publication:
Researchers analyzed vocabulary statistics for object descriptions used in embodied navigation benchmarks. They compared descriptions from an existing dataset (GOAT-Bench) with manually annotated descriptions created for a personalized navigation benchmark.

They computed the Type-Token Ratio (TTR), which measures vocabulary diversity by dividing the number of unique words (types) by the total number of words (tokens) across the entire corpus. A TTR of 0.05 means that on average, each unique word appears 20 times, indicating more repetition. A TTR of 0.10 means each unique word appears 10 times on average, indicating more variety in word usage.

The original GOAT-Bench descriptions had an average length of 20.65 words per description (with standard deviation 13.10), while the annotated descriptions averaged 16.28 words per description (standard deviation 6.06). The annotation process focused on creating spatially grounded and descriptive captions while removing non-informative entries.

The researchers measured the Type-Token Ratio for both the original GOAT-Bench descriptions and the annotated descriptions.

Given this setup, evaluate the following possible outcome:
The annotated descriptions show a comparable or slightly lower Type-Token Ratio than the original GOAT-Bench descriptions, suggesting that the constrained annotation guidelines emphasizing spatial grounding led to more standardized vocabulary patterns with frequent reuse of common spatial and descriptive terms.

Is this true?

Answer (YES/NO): NO